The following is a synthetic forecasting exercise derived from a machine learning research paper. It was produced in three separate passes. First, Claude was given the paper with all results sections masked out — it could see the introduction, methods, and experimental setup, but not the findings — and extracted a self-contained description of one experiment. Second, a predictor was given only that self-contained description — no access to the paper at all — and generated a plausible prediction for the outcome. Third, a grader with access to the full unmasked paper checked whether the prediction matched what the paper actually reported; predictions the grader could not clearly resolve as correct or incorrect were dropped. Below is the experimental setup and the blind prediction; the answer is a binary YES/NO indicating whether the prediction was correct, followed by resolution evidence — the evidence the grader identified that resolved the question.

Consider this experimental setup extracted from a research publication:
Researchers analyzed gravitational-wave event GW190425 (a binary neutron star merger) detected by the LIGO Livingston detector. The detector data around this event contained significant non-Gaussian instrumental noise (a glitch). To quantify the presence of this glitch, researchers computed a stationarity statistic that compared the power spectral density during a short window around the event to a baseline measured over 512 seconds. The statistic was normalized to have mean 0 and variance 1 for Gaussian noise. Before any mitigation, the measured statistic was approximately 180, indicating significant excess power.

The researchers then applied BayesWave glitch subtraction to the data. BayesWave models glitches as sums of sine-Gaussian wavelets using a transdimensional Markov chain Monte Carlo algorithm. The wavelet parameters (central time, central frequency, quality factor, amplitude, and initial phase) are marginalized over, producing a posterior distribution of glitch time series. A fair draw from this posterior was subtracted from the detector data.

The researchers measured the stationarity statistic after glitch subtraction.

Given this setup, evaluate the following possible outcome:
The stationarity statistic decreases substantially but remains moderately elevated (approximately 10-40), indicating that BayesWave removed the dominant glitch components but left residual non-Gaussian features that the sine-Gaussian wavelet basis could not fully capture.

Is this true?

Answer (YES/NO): NO